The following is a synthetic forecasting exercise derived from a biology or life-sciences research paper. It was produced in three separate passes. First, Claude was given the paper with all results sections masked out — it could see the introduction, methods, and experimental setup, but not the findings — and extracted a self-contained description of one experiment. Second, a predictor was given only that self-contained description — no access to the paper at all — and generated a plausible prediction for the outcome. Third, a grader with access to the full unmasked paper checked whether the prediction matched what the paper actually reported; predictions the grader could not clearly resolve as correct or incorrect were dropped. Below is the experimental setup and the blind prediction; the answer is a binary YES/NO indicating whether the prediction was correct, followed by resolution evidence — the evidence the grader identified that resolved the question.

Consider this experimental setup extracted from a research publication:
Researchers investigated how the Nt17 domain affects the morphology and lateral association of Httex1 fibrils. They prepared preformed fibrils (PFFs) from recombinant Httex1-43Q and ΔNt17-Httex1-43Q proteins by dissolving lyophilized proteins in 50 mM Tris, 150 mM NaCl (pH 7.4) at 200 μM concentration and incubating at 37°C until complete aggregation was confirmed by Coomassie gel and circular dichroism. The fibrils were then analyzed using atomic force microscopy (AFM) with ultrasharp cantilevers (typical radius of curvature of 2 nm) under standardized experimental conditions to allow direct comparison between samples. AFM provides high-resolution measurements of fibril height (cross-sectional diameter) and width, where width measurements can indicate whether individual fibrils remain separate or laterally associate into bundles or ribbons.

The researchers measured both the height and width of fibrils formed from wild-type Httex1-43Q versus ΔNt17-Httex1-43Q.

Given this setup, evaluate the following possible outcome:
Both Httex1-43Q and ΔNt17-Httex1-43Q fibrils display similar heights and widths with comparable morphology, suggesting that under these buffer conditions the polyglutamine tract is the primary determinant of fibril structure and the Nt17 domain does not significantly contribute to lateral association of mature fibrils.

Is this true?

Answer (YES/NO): NO